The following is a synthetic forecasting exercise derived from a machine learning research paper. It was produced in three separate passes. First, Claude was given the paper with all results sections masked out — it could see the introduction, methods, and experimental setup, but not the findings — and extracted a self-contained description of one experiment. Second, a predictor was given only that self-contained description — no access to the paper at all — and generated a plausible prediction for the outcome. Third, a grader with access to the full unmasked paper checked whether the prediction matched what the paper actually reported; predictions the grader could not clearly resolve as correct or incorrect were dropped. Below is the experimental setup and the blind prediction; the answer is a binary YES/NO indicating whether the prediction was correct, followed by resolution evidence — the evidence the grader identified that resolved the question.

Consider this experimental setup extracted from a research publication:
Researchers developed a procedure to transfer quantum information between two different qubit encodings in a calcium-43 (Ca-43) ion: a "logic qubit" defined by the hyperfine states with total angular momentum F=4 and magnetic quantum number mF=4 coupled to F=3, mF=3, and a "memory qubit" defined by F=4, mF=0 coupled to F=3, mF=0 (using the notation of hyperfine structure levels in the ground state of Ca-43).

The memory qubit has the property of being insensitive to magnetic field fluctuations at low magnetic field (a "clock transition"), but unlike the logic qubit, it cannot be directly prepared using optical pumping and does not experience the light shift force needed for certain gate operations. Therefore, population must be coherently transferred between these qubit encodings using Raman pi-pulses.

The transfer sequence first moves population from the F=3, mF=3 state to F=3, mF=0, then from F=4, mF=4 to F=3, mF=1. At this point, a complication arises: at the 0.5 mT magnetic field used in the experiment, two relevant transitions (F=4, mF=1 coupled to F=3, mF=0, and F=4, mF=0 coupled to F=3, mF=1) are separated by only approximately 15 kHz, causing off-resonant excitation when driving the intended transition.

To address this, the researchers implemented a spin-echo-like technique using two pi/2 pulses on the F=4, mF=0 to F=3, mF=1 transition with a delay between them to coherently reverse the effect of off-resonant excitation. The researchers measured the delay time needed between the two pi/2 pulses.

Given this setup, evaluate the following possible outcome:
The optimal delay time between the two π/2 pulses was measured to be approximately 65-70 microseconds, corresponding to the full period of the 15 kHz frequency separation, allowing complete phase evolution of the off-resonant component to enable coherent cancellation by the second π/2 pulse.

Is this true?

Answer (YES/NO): NO